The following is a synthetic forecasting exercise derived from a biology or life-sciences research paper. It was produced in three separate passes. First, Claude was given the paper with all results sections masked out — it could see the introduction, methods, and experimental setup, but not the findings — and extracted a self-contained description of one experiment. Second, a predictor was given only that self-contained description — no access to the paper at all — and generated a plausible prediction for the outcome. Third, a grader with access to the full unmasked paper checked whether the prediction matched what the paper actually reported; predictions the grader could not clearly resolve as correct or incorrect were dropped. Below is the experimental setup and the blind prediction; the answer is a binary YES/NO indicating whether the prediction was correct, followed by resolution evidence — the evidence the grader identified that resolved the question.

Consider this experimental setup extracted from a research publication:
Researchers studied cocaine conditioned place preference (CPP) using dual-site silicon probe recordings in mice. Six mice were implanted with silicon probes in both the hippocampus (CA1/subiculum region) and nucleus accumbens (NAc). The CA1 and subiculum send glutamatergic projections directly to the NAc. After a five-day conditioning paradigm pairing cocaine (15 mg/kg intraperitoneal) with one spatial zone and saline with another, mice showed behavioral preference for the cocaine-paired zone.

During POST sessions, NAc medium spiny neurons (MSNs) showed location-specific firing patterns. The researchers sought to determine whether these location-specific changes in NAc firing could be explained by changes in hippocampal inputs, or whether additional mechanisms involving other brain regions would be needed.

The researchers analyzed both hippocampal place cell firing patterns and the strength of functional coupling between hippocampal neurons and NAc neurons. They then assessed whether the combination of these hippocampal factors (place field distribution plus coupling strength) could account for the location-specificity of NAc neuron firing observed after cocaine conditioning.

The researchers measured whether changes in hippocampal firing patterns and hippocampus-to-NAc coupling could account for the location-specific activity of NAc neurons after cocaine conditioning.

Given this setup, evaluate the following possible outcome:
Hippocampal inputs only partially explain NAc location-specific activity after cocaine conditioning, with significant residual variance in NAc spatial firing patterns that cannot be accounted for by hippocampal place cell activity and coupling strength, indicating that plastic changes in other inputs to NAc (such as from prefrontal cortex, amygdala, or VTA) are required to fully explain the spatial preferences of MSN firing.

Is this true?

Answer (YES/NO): NO